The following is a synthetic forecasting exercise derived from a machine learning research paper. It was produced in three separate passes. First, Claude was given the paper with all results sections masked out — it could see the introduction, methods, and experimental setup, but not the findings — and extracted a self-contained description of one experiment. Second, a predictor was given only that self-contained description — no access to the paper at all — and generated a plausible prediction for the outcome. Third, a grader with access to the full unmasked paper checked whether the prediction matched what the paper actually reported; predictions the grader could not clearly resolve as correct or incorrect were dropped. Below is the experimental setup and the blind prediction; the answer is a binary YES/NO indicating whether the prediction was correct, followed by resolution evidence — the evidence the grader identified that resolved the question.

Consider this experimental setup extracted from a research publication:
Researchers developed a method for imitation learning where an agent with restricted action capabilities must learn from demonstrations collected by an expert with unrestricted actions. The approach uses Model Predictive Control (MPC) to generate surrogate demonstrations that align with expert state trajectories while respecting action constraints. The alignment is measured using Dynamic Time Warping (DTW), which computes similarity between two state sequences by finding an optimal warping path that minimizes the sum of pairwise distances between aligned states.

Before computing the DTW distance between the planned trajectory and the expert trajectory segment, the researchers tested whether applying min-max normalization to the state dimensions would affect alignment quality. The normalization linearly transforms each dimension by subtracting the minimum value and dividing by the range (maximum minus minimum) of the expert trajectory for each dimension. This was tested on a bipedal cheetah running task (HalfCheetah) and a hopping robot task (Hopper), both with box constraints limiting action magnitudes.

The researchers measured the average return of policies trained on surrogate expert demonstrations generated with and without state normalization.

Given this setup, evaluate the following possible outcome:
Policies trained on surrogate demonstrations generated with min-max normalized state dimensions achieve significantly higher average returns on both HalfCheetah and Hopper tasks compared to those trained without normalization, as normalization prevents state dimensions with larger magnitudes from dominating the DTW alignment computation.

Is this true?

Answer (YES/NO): YES